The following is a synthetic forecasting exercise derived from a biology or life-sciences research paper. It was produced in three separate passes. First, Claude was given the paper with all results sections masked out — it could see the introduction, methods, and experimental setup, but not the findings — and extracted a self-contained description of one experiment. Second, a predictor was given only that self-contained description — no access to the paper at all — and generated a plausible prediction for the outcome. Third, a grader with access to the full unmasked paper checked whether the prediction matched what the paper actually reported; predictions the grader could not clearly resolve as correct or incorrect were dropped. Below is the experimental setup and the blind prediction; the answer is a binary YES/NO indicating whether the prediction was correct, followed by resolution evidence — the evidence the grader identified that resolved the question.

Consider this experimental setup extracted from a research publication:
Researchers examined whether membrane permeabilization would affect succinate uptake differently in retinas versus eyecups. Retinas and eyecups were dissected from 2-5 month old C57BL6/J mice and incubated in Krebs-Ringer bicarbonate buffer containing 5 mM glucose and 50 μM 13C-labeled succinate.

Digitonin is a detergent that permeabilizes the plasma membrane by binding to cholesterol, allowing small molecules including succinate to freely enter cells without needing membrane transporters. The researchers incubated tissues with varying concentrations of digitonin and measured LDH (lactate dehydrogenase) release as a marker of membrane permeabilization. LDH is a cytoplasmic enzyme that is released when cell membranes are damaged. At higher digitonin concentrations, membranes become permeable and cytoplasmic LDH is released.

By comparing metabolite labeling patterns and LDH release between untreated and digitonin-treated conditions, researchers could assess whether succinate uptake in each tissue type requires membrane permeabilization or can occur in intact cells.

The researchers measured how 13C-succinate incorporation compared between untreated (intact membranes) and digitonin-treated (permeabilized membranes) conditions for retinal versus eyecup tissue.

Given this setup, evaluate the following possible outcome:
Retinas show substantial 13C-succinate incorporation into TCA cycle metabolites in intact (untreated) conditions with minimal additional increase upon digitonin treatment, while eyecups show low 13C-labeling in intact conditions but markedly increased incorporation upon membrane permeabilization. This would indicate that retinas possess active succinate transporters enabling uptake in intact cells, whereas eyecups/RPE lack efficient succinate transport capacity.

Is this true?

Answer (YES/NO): NO